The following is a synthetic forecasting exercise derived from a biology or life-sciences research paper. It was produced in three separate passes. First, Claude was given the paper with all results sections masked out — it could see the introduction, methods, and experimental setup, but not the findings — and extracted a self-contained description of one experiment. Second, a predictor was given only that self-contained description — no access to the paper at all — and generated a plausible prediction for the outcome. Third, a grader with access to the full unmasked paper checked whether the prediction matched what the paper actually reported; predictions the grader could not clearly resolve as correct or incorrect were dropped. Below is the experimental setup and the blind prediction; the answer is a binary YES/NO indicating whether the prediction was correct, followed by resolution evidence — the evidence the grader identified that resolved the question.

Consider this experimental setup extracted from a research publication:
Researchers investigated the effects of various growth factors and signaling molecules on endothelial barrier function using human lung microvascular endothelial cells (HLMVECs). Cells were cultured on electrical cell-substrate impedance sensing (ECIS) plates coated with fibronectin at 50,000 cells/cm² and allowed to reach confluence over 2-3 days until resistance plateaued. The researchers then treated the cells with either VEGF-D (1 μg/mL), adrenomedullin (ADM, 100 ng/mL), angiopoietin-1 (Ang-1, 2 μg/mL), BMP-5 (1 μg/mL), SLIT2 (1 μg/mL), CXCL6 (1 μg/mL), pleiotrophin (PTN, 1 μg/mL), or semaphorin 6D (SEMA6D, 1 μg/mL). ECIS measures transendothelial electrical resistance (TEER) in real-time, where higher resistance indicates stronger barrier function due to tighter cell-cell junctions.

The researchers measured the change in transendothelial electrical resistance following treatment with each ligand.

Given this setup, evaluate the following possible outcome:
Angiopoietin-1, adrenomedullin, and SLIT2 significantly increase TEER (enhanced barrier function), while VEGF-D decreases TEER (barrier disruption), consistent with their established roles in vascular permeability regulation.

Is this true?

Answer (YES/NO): NO